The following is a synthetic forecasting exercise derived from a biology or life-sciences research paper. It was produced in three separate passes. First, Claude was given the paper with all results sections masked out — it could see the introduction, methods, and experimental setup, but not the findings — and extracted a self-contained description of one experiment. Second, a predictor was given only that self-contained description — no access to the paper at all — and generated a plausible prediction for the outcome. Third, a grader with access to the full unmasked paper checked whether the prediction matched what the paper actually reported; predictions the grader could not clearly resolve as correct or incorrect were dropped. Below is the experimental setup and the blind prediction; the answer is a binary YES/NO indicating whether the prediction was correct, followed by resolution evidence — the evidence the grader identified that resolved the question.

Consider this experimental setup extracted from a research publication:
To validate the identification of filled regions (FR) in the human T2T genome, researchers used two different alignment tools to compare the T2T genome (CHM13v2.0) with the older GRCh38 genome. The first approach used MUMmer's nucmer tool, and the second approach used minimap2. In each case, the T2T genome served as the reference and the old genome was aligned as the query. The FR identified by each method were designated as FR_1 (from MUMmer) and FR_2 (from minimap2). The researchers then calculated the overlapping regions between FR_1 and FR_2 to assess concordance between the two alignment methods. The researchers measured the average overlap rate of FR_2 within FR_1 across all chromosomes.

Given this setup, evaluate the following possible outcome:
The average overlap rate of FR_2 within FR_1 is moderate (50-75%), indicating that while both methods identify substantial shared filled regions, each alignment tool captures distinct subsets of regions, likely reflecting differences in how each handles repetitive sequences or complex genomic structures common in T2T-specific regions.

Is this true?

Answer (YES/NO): NO